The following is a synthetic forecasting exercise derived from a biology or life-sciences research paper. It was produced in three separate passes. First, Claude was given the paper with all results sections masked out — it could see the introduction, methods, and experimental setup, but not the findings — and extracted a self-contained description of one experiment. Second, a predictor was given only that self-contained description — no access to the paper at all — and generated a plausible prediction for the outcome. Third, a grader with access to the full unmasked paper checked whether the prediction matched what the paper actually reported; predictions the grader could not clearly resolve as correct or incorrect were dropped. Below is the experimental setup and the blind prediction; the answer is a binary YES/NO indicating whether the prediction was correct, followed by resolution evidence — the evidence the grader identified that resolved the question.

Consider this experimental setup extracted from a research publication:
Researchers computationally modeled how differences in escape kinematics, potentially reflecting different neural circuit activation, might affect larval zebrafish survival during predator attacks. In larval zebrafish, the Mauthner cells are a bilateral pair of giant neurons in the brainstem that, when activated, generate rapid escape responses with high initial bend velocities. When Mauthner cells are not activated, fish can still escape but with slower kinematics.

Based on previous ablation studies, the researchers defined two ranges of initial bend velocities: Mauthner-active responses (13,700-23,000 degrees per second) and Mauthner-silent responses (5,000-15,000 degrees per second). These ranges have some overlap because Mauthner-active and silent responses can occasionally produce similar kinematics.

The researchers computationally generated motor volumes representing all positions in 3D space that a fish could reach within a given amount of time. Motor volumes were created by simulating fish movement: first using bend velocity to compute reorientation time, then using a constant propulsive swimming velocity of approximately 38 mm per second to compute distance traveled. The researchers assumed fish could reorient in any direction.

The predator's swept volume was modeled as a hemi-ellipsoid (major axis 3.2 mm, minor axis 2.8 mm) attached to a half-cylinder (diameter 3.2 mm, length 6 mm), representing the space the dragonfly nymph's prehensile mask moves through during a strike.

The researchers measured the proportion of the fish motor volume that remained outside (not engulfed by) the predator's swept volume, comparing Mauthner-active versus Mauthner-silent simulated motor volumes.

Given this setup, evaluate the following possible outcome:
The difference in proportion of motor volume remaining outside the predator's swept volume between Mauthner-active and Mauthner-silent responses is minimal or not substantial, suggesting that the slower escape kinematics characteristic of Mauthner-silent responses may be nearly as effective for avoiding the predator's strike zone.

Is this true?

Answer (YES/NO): NO